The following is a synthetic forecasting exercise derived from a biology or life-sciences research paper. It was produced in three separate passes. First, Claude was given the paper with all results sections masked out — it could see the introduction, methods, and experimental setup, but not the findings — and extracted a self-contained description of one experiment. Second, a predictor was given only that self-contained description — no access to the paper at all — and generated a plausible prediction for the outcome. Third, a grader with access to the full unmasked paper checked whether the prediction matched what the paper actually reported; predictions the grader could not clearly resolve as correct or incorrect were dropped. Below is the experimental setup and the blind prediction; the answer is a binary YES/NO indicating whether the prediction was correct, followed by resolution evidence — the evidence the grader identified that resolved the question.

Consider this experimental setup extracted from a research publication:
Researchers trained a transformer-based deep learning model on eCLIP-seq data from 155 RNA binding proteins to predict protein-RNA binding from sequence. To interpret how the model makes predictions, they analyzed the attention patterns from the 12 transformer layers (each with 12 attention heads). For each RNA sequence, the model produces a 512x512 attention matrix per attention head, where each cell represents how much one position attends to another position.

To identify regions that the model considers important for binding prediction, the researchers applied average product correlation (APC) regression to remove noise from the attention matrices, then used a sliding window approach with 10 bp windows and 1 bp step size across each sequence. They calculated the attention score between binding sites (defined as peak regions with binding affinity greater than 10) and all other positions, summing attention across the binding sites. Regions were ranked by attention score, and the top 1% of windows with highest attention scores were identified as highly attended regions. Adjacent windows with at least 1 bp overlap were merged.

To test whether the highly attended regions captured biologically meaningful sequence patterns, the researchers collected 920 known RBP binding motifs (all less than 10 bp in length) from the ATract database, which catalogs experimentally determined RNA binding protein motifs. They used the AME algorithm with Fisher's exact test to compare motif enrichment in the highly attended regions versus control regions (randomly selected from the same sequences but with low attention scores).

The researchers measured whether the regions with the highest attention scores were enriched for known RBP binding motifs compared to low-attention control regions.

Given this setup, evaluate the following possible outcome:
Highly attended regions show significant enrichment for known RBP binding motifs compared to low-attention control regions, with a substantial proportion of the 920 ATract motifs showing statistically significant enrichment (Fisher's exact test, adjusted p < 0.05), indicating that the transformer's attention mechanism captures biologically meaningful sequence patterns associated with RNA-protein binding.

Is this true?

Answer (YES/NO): YES